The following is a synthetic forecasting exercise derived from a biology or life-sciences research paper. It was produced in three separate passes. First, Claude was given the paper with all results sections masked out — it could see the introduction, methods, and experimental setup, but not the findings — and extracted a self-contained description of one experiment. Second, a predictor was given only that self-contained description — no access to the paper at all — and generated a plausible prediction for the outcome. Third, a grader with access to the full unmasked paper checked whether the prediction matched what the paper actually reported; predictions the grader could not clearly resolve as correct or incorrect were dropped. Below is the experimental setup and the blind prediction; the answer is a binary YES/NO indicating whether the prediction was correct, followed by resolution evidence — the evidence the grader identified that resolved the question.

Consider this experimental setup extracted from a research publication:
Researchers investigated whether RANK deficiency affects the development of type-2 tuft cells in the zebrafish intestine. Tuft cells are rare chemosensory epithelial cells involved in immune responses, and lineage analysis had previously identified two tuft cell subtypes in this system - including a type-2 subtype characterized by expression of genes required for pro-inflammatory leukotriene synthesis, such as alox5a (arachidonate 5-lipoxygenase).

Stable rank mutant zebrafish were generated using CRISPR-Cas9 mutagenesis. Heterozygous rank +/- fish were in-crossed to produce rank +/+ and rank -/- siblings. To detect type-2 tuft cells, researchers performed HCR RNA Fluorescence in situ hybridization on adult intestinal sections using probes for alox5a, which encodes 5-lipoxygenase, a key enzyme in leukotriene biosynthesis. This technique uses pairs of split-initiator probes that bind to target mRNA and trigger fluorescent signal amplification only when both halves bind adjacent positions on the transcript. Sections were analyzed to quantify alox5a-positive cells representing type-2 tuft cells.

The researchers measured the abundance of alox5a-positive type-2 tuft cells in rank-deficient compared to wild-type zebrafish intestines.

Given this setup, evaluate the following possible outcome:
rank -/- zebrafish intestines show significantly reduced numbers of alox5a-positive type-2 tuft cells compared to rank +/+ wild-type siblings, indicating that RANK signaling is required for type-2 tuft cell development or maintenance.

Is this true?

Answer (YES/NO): YES